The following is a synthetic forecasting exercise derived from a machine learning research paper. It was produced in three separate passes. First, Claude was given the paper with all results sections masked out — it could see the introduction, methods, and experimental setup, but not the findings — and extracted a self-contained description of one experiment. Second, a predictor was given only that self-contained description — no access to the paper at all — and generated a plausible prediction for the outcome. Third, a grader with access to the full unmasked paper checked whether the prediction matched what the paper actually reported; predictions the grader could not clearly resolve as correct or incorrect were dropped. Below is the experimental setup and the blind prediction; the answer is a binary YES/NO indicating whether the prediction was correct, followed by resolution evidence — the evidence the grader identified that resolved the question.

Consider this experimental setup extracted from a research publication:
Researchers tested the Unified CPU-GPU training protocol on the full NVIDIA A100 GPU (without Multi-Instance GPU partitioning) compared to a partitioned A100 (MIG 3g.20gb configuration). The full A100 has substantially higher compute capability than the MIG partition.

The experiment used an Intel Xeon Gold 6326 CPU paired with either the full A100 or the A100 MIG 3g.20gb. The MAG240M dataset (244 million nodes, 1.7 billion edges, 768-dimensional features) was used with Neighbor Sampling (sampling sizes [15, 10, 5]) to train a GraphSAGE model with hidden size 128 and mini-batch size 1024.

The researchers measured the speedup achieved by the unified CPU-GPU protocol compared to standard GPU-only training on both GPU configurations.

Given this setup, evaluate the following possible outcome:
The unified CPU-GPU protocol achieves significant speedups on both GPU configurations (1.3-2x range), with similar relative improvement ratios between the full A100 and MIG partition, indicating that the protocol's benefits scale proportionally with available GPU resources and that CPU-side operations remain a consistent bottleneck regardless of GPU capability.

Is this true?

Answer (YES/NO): NO